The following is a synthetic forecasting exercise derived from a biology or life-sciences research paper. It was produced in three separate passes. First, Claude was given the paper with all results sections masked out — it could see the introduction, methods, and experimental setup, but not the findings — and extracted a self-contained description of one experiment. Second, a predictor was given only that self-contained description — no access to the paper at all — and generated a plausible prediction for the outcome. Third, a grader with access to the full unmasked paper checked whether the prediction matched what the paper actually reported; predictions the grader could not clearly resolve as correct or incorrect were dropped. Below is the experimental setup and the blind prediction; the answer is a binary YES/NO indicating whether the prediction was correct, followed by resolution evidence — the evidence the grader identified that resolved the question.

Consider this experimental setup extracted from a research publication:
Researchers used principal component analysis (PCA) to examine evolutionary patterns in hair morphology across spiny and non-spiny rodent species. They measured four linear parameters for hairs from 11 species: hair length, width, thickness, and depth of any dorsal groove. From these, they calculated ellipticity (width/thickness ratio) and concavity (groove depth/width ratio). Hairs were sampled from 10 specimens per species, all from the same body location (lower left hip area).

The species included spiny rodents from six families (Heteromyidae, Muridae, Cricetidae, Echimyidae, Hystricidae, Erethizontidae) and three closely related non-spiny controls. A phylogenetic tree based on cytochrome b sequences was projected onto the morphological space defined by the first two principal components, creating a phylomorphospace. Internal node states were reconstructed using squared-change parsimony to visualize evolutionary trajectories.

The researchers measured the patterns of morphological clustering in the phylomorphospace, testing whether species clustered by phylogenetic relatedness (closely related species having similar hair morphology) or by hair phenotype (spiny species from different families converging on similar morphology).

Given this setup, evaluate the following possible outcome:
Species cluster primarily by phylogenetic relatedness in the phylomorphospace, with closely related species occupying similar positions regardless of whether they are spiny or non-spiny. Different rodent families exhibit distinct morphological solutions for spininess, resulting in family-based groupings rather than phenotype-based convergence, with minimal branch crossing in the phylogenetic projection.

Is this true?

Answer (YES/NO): NO